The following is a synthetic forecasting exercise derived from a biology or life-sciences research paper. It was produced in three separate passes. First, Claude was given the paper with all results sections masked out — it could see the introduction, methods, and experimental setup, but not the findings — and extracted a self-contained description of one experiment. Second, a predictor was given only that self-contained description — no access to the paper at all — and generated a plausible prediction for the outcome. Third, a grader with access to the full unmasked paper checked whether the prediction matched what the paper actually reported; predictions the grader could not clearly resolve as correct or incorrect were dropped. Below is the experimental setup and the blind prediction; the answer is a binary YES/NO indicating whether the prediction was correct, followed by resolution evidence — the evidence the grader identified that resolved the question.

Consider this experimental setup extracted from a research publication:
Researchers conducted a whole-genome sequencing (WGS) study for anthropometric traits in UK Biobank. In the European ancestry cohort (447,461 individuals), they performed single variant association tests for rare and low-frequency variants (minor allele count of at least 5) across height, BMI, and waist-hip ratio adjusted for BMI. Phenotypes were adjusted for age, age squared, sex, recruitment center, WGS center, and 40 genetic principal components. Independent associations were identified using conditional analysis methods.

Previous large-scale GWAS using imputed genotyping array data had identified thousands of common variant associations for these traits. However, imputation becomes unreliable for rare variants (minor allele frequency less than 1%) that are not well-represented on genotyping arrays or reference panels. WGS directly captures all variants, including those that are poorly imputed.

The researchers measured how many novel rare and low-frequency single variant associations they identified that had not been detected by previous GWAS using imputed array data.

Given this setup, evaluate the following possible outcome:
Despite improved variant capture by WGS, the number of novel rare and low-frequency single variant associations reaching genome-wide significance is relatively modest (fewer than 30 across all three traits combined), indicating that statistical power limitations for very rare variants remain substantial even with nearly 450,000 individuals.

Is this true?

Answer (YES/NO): NO